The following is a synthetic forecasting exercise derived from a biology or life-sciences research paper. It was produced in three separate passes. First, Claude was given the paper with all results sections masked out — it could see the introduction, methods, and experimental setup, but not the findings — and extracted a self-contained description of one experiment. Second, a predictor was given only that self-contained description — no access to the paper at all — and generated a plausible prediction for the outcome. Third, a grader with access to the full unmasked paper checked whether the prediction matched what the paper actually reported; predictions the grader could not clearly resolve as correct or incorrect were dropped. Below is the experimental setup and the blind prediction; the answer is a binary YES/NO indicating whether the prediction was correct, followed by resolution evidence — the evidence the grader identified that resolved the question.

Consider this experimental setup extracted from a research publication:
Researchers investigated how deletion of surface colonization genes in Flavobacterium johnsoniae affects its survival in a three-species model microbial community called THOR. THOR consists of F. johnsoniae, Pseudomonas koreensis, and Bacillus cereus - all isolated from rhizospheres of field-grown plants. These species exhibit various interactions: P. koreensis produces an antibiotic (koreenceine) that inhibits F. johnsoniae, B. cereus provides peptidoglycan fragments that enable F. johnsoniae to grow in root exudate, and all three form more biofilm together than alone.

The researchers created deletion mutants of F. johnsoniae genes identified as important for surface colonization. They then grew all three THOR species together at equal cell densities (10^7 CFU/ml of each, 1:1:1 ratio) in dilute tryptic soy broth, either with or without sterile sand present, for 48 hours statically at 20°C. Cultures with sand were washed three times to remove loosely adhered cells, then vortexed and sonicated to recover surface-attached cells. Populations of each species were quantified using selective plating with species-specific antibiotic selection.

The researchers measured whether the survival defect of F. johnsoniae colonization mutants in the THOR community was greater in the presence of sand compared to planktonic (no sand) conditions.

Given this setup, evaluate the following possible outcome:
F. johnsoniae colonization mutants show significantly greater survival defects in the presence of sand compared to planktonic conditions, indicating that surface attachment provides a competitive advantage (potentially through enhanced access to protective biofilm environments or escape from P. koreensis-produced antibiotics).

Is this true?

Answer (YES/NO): YES